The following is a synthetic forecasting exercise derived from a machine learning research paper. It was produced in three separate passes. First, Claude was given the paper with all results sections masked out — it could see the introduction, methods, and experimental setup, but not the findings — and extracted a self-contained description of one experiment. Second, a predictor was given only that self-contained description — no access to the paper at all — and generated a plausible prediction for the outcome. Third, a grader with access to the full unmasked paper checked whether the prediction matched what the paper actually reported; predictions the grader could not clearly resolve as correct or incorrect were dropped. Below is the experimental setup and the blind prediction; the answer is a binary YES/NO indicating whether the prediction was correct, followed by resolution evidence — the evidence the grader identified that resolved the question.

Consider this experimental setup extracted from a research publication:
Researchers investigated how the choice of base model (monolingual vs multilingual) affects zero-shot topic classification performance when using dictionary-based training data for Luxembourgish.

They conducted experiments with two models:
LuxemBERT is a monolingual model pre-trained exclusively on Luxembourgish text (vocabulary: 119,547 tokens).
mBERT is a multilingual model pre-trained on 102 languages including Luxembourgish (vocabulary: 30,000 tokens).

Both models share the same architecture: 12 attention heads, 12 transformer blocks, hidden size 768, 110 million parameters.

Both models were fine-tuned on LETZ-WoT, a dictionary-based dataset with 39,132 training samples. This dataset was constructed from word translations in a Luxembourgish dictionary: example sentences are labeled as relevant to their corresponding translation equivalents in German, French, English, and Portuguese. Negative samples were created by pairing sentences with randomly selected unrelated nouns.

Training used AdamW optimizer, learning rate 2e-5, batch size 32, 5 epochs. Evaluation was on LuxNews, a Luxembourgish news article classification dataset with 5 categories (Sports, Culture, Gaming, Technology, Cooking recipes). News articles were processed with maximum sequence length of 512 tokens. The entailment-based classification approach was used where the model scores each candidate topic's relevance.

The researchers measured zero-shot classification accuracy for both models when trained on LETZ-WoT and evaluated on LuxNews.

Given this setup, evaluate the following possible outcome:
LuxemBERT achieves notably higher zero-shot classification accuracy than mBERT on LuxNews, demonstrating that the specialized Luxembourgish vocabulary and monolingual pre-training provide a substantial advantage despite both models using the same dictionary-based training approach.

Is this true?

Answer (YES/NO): NO